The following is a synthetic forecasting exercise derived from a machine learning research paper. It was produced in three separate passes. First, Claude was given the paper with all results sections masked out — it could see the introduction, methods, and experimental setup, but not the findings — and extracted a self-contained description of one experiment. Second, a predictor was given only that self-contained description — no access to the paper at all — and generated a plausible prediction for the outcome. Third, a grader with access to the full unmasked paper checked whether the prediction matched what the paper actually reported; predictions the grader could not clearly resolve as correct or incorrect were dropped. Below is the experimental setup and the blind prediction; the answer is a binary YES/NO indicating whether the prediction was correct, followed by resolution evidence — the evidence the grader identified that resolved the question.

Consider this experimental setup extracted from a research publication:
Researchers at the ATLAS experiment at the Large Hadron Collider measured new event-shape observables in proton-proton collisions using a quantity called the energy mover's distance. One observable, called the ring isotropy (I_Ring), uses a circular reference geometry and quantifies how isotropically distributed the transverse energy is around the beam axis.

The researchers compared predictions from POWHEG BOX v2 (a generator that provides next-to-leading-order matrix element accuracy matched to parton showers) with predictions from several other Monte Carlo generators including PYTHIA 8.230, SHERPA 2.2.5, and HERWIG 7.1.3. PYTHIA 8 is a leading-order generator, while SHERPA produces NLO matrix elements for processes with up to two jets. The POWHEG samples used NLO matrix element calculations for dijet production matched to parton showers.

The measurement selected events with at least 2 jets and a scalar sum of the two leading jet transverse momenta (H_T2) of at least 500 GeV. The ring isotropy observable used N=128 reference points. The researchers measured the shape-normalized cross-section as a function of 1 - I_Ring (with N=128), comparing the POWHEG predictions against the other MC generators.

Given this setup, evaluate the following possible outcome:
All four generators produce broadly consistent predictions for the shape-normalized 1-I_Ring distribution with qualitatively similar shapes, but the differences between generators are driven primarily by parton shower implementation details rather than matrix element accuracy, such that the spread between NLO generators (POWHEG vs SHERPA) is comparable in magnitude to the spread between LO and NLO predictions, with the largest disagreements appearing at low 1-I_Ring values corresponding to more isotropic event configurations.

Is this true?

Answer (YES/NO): NO